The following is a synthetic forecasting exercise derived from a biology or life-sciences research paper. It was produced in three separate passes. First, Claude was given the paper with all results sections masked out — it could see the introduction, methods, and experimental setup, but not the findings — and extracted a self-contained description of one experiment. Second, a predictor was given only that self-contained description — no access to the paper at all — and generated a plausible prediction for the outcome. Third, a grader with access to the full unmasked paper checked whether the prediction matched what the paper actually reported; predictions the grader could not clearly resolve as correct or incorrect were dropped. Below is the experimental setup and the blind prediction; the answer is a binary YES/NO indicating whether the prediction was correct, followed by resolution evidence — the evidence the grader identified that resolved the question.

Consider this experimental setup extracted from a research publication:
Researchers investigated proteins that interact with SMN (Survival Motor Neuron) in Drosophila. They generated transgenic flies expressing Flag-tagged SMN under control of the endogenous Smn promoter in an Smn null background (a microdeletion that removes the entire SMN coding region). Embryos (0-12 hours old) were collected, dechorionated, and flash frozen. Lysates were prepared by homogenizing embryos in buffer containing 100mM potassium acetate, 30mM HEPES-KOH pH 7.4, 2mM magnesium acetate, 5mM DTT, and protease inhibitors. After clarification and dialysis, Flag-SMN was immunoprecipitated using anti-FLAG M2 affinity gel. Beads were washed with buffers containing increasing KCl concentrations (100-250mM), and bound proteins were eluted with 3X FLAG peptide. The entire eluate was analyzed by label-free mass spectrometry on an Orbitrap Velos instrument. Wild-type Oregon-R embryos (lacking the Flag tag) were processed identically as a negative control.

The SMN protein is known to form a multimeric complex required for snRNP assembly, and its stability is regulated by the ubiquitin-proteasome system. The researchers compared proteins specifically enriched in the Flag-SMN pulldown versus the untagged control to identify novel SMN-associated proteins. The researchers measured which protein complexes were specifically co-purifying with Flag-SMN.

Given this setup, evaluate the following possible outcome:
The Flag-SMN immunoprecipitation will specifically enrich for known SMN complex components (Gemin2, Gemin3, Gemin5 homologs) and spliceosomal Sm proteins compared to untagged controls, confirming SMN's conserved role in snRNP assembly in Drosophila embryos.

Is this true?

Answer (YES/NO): YES